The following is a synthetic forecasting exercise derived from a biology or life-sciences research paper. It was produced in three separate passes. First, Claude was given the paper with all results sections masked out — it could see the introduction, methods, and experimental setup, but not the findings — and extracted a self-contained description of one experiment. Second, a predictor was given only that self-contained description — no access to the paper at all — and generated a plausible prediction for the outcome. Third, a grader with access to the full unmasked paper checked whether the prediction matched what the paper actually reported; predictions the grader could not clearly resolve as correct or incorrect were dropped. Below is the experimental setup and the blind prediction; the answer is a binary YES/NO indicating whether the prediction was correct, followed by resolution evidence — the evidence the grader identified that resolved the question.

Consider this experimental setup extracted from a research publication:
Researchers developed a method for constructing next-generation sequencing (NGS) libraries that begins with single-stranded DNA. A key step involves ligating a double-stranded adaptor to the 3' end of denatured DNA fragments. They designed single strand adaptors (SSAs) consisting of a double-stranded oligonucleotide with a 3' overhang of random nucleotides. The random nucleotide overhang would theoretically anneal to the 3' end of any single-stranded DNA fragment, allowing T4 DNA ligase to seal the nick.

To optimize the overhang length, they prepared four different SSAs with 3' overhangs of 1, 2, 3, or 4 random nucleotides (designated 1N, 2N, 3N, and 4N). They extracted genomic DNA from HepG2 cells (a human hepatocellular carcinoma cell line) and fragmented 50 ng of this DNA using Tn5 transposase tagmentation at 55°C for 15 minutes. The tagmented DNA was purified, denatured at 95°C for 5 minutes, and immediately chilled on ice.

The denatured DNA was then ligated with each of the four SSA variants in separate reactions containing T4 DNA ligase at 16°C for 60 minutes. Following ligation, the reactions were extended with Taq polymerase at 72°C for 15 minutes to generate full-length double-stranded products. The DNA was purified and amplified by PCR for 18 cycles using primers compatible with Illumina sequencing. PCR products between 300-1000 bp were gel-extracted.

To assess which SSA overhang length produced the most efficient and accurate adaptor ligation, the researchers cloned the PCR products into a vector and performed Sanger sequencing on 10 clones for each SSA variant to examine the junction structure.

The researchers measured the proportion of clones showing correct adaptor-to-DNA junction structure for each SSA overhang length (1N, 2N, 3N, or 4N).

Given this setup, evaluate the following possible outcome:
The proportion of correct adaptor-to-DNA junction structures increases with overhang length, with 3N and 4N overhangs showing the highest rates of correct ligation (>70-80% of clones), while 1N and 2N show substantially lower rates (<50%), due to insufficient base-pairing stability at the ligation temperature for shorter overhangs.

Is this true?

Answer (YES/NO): NO